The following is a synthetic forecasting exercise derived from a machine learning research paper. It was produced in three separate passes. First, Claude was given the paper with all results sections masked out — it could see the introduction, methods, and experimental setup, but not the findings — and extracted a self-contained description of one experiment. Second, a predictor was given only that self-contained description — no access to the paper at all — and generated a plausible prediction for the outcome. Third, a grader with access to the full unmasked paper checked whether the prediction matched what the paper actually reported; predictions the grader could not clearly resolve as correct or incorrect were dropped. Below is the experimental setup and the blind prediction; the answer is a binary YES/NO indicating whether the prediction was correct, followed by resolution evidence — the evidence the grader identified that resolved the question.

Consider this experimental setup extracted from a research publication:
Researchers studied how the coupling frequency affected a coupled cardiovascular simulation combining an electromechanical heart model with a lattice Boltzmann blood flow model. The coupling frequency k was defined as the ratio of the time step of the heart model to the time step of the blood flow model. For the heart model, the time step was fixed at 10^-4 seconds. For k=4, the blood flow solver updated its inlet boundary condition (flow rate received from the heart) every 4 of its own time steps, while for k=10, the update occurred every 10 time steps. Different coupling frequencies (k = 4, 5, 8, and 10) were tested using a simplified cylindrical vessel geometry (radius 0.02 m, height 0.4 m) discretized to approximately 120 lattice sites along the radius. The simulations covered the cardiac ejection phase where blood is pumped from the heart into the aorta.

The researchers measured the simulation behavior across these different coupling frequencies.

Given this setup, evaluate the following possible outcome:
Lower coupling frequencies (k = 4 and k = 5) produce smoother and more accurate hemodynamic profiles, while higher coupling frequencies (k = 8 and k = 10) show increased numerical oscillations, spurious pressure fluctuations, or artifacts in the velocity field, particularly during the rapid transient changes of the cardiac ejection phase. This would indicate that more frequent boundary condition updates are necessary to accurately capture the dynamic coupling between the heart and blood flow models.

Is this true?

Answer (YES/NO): NO